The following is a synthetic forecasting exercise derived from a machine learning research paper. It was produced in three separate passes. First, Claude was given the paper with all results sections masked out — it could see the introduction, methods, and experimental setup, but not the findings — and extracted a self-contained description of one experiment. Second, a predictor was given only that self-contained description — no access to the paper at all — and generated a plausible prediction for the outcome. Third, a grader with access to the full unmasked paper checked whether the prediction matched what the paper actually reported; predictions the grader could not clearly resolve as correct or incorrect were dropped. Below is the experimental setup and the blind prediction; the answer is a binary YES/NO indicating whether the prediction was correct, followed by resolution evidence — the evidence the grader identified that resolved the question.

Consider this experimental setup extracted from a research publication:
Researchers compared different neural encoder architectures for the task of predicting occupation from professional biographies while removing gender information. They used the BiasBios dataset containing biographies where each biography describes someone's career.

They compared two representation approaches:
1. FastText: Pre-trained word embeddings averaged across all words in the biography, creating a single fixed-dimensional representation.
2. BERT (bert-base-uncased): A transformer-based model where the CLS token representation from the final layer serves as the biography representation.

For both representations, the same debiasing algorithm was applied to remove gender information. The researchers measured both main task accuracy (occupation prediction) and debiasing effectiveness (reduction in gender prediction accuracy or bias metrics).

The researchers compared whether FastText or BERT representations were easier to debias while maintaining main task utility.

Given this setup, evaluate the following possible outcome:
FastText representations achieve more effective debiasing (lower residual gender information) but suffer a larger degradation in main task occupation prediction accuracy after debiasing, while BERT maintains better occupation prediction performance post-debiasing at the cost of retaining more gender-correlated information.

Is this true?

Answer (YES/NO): NO